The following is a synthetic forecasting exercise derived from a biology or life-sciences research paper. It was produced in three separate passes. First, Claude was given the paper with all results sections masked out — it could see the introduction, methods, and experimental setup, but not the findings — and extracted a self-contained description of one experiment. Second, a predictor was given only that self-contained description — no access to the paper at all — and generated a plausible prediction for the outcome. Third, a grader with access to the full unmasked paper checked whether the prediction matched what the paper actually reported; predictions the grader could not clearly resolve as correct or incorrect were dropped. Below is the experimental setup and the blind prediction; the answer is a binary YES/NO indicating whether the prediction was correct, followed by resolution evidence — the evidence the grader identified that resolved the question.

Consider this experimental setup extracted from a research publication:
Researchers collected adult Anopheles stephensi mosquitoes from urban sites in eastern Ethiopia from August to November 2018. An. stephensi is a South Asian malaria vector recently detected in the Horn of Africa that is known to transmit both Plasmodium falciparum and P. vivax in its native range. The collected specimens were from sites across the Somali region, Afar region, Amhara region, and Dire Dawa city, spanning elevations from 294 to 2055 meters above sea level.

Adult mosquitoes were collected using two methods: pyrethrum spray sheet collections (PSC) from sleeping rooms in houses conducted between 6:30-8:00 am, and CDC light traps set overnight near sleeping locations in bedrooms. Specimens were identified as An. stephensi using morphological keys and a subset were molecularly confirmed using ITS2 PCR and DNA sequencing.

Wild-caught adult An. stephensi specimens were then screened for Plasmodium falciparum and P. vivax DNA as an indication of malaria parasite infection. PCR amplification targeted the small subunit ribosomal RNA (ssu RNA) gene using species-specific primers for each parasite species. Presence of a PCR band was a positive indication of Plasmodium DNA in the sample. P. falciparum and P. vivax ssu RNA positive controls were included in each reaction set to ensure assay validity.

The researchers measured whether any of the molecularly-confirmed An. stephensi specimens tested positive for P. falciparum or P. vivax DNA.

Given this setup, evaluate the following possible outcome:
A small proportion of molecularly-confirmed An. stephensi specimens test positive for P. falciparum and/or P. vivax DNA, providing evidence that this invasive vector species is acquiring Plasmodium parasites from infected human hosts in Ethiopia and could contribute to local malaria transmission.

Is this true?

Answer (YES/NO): NO